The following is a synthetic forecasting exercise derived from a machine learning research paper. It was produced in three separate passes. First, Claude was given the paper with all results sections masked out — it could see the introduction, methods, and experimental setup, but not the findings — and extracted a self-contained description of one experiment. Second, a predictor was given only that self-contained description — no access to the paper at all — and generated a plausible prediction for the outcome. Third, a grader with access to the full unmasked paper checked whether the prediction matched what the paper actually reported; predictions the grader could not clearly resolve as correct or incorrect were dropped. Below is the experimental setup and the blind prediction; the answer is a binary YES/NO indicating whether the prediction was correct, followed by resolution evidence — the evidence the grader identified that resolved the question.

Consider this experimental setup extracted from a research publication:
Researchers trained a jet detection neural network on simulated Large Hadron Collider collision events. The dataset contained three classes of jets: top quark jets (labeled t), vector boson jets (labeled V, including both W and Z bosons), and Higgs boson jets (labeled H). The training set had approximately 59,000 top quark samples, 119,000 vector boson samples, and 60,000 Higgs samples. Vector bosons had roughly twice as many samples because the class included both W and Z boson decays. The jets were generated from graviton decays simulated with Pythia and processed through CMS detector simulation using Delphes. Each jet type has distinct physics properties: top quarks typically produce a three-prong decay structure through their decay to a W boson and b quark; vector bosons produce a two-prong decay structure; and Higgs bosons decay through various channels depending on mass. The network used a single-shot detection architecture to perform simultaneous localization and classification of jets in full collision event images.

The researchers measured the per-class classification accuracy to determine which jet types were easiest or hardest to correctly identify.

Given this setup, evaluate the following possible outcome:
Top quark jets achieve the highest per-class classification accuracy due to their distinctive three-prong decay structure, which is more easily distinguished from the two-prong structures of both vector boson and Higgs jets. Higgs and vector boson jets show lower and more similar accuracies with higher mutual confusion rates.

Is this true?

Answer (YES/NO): NO